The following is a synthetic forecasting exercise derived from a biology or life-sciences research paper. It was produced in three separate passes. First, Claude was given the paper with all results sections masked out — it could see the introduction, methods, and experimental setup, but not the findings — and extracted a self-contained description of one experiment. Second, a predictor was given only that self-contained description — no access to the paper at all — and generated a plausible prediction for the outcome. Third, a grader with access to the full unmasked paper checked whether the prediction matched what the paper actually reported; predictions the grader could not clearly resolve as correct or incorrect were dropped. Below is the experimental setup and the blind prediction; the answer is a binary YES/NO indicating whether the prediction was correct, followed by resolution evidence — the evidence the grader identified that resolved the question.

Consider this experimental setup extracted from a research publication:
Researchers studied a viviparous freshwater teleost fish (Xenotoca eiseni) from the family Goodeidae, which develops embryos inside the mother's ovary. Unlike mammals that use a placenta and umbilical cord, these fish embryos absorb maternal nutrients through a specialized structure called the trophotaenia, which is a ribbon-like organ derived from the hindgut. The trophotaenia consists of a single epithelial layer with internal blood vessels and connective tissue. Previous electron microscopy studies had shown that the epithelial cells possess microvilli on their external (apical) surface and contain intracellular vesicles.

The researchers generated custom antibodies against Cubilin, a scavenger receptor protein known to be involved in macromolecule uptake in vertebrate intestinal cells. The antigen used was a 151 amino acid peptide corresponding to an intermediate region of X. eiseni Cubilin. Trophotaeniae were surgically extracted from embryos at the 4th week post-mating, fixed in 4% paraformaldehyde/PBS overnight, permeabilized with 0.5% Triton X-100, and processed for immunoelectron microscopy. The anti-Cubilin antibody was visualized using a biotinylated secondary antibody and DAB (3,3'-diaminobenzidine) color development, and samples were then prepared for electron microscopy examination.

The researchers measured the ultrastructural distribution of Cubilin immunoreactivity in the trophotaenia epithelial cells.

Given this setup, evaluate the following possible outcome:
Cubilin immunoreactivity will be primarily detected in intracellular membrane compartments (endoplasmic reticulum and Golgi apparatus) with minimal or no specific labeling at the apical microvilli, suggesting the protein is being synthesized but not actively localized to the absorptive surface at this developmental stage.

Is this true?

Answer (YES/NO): NO